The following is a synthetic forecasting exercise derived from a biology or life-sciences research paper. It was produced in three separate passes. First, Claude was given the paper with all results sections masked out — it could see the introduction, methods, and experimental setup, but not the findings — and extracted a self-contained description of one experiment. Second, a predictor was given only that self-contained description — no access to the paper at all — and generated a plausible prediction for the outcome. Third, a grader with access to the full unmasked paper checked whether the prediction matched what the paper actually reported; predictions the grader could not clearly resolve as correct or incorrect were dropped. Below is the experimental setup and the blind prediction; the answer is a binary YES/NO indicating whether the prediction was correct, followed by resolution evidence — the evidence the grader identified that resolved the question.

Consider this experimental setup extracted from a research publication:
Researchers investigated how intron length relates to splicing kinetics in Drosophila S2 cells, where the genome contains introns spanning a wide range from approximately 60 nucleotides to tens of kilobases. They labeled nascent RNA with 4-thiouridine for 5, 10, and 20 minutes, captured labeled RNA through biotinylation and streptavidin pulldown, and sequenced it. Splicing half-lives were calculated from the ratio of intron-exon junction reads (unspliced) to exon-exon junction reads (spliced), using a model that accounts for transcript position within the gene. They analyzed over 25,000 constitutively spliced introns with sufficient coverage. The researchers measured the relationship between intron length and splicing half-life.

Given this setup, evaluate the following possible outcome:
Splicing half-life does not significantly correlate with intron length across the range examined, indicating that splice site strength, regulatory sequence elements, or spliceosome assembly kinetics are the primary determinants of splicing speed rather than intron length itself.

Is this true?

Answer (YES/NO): NO